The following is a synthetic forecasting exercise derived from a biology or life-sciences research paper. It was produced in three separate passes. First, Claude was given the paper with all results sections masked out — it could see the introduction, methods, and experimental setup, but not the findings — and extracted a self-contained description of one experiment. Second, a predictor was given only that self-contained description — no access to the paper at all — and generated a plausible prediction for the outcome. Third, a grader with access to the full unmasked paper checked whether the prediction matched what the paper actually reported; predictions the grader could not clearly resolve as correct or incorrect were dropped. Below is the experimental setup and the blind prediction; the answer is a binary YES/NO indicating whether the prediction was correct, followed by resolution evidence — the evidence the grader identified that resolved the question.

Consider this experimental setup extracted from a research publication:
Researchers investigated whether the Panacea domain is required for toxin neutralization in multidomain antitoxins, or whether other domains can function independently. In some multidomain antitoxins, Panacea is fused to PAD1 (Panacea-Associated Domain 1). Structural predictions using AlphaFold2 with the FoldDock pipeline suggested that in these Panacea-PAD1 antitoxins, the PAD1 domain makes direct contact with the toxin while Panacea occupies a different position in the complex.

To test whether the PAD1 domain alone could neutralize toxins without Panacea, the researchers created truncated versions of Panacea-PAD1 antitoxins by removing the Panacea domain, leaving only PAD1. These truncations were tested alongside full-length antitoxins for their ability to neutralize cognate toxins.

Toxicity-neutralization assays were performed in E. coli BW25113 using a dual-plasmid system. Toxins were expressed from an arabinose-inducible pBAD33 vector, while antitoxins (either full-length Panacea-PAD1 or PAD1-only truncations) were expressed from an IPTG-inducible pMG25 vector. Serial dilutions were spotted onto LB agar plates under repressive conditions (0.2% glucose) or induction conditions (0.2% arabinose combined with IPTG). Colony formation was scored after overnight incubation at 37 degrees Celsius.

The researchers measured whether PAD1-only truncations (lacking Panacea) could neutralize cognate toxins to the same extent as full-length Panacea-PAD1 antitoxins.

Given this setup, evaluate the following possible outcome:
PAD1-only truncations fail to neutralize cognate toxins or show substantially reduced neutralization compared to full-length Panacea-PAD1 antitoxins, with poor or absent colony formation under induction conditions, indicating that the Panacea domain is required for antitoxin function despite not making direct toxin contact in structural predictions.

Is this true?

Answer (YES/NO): NO